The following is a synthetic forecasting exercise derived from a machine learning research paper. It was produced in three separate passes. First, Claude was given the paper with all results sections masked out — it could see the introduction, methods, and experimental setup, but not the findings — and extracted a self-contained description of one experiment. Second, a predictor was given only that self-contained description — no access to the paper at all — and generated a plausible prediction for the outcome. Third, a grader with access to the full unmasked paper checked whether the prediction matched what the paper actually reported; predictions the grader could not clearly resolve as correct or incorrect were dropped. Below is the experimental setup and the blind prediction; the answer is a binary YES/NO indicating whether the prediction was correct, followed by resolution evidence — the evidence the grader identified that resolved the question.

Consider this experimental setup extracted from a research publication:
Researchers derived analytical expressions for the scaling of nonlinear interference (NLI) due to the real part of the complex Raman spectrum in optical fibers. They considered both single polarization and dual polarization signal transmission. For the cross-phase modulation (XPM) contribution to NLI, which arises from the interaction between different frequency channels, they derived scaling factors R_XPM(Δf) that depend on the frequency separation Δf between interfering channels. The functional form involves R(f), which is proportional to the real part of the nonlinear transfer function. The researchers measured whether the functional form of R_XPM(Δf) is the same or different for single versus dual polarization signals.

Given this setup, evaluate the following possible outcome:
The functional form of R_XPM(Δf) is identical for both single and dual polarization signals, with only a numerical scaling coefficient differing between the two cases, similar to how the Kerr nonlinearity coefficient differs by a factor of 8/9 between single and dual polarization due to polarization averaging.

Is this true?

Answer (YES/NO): NO